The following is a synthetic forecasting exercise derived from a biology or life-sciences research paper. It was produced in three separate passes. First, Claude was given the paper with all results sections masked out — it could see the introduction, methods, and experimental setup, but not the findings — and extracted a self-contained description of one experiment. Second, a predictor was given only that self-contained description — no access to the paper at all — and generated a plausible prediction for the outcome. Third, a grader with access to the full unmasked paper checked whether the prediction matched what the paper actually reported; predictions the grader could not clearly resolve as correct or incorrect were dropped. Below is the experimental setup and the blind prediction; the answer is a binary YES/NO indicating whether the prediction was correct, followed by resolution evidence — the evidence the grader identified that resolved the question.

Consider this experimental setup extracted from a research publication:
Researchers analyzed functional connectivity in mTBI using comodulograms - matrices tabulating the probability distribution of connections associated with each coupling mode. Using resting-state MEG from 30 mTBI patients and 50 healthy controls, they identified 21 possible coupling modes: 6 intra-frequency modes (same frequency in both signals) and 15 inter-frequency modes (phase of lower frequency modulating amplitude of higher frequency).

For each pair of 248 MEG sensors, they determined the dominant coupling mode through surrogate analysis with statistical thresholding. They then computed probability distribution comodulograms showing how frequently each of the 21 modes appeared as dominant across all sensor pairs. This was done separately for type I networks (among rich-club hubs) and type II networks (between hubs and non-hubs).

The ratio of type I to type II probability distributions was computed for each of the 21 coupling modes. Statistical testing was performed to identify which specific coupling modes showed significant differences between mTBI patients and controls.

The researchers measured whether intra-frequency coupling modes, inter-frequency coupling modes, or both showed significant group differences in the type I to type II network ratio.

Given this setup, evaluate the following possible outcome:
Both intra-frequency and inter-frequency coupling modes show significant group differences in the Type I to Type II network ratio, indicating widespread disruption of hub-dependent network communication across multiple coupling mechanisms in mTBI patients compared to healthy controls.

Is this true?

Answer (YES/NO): YES